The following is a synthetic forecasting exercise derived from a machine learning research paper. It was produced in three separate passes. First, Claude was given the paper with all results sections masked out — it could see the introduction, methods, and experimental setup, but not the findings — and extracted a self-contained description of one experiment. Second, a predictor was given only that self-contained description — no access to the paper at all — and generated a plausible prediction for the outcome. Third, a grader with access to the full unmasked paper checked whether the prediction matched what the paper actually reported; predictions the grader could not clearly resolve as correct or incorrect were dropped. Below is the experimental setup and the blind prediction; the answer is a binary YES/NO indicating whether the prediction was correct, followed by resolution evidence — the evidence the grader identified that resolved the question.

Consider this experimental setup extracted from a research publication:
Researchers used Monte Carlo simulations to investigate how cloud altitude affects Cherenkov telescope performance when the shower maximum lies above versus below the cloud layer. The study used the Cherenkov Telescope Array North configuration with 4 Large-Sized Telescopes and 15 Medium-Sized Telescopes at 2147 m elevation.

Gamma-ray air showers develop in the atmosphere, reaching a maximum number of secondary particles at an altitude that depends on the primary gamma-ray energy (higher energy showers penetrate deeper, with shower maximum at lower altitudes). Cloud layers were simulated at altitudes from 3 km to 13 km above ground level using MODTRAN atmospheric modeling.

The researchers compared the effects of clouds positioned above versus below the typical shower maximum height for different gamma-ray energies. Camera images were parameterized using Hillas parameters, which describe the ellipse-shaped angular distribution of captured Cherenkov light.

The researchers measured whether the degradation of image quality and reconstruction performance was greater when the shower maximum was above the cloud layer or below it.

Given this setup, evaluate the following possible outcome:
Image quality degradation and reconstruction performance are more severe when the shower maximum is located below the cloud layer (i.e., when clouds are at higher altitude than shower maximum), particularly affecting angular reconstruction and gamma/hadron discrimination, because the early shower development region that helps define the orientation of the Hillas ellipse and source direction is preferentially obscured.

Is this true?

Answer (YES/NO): NO